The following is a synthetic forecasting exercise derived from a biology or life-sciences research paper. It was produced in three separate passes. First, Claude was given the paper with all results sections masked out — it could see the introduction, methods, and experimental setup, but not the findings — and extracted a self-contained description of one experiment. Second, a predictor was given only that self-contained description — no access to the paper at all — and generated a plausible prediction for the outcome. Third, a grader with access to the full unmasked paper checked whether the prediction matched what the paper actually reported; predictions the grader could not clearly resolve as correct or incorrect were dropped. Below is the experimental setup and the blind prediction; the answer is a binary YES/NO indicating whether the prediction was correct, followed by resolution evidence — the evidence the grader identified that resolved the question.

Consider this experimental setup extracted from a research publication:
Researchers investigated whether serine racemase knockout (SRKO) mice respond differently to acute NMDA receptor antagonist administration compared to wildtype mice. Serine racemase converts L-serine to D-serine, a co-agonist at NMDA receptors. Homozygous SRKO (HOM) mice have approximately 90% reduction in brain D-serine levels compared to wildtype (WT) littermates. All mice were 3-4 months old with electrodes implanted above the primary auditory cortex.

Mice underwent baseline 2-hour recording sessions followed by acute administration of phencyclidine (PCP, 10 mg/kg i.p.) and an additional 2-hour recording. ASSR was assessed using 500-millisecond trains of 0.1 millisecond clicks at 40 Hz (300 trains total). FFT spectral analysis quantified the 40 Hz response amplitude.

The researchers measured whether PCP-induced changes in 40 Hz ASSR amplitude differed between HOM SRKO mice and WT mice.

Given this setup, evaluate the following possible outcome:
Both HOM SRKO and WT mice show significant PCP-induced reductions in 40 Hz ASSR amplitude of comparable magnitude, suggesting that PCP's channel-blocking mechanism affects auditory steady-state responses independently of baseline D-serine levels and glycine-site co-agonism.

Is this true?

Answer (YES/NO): NO